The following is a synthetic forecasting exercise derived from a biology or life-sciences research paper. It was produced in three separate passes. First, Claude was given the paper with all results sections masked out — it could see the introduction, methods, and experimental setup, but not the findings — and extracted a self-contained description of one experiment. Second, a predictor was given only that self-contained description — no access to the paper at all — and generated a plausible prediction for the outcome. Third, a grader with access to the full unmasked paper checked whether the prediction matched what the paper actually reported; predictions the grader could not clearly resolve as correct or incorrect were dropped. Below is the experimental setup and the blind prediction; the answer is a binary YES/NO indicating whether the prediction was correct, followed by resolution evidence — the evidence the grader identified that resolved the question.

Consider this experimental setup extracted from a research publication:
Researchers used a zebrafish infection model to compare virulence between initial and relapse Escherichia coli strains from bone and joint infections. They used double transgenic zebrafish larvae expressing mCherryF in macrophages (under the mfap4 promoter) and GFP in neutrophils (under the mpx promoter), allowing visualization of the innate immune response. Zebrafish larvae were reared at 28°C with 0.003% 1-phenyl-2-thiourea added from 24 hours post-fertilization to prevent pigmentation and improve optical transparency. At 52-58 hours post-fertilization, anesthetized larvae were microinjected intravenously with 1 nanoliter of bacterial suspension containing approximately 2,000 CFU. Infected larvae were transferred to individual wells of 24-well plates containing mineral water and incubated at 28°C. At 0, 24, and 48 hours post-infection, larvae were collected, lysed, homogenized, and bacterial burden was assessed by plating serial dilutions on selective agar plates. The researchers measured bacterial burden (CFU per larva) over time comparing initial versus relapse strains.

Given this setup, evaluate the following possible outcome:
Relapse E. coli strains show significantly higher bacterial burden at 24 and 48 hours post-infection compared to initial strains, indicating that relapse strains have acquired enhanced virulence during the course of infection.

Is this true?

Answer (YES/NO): NO